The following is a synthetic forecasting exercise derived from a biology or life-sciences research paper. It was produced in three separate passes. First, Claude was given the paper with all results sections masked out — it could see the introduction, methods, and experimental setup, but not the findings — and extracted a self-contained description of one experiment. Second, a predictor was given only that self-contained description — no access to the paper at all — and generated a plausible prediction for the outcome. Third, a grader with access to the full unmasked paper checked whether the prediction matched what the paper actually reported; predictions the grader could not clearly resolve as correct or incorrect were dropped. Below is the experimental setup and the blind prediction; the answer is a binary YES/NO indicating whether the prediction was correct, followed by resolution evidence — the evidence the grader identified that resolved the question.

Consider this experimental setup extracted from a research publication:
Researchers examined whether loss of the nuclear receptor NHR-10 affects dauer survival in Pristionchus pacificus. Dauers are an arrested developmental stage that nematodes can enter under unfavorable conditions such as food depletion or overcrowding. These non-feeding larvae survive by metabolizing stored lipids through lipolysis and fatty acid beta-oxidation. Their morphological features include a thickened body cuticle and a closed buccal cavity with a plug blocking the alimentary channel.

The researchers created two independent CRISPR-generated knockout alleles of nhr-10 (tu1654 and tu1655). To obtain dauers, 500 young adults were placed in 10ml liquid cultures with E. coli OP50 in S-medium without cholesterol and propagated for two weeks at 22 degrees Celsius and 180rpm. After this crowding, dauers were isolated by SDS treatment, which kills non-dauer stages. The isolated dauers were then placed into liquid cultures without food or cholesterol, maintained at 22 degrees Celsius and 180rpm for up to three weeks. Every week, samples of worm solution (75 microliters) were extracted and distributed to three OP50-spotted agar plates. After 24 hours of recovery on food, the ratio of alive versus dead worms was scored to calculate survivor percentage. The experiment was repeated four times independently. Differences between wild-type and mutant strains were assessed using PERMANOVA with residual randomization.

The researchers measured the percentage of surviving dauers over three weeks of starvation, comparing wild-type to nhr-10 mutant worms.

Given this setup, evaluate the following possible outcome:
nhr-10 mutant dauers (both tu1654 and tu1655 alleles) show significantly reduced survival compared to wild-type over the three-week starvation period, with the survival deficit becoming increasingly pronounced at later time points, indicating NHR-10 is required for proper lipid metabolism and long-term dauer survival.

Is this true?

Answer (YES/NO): YES